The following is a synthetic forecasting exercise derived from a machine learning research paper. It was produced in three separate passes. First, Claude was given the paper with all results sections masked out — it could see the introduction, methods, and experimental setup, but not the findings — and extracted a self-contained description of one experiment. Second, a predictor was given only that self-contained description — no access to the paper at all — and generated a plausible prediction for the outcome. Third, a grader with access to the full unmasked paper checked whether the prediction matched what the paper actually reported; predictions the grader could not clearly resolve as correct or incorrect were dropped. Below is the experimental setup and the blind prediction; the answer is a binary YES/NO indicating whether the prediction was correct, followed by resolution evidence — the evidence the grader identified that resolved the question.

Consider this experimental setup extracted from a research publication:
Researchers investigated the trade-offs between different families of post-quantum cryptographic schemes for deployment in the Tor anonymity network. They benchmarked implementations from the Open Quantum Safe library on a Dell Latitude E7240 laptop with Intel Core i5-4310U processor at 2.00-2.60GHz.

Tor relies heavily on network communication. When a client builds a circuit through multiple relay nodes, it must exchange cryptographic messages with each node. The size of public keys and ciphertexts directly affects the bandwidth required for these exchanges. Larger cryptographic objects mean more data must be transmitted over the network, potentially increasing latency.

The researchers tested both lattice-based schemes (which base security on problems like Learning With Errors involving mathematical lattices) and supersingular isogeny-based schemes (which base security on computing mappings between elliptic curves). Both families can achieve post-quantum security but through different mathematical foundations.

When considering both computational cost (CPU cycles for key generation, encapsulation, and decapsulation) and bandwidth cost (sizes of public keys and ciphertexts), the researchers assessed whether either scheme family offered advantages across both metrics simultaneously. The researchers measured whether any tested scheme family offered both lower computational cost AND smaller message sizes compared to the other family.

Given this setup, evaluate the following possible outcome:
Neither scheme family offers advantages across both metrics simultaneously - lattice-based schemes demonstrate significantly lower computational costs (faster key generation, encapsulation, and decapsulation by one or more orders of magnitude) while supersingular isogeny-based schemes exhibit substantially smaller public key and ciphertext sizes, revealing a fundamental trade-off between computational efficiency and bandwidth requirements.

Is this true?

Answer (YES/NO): YES